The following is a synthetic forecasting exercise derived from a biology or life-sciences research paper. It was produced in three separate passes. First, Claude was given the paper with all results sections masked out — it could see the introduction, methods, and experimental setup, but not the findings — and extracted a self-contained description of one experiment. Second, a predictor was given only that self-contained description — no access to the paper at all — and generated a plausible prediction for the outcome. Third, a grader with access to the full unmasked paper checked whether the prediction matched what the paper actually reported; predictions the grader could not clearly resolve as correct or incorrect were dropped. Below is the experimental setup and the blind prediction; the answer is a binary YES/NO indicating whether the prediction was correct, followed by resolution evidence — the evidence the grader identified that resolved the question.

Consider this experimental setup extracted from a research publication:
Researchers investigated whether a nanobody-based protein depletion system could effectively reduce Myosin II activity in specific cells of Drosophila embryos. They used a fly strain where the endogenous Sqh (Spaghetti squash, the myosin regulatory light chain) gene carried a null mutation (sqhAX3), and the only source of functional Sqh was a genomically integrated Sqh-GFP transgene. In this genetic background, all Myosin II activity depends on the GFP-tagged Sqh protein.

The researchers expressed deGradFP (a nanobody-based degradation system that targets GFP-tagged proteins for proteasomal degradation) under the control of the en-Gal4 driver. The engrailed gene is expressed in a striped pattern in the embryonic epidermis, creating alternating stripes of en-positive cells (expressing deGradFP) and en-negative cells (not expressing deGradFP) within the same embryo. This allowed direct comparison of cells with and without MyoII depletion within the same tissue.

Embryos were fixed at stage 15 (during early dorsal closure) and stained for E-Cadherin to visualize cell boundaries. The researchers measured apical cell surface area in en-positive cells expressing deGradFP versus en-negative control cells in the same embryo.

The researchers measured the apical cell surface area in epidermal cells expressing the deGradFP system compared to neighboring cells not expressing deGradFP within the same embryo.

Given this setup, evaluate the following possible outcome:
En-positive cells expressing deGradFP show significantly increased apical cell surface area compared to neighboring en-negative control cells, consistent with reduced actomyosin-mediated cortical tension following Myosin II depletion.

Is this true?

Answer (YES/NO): YES